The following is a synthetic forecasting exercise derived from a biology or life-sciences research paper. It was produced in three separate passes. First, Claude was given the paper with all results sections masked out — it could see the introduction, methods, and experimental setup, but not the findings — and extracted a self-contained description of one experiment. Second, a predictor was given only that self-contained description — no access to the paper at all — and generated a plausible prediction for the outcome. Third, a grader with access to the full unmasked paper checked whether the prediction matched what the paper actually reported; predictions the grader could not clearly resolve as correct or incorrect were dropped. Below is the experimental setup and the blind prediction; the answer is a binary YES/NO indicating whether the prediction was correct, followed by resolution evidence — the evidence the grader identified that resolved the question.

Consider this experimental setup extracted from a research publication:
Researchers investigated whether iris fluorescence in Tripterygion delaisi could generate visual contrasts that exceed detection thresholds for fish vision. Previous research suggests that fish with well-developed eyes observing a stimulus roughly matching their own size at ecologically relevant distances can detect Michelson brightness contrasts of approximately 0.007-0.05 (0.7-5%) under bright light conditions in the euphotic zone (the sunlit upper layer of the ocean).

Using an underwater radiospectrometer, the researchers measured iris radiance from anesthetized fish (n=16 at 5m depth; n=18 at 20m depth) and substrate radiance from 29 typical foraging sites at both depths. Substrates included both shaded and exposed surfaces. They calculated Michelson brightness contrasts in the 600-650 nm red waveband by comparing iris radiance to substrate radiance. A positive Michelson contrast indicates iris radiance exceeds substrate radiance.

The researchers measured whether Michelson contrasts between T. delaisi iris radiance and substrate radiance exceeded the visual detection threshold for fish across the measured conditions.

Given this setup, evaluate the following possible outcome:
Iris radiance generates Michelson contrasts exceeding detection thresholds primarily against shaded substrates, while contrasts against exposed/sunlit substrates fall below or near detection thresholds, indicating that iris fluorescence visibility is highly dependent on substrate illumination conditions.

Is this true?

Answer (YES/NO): NO